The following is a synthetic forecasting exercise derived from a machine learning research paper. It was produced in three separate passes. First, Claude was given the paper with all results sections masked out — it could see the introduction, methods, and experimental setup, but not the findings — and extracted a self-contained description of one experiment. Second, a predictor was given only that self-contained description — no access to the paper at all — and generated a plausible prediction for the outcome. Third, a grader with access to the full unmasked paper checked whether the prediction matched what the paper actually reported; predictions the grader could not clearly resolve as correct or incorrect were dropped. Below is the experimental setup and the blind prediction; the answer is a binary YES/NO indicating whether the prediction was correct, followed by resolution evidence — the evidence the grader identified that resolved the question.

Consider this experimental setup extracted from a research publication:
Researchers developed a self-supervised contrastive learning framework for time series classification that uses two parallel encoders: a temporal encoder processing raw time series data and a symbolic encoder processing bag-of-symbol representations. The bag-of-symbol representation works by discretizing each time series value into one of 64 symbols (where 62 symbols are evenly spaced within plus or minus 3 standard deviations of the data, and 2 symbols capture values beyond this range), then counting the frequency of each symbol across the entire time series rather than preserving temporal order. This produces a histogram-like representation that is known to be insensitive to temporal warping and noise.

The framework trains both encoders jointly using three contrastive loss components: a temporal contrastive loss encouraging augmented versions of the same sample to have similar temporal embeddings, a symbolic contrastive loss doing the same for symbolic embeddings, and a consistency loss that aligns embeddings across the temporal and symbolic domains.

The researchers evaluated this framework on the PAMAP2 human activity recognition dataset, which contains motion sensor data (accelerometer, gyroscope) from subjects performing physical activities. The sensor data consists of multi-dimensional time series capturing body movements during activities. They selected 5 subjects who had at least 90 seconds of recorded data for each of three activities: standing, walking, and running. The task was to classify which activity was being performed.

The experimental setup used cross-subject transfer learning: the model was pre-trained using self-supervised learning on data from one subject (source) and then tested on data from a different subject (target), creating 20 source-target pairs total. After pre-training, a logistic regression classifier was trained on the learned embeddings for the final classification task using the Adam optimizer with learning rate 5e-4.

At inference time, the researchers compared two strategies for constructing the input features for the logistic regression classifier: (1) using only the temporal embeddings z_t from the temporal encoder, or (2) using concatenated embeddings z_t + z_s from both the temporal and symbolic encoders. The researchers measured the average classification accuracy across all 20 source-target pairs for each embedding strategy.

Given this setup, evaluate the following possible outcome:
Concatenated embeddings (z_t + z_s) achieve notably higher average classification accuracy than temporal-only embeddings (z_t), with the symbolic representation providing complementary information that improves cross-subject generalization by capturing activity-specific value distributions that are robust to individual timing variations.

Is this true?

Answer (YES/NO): NO